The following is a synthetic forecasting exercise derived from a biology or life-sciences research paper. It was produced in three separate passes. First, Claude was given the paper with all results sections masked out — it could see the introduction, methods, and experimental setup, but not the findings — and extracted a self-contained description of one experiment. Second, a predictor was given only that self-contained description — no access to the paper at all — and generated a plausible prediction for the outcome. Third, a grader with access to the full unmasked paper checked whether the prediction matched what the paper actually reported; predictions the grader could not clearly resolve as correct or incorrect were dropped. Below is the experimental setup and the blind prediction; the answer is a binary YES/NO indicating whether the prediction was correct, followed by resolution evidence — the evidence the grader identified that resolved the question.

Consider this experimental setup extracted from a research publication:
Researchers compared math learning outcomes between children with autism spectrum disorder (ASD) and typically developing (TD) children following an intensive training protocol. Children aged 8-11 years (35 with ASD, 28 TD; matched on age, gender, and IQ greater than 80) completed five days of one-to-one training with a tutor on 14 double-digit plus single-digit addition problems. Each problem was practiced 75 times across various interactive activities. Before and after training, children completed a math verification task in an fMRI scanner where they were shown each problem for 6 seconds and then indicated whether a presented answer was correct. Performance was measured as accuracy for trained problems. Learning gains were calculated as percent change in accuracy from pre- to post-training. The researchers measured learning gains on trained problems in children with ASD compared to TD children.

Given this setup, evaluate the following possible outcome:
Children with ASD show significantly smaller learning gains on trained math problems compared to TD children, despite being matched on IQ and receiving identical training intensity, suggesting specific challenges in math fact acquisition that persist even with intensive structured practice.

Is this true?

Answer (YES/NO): NO